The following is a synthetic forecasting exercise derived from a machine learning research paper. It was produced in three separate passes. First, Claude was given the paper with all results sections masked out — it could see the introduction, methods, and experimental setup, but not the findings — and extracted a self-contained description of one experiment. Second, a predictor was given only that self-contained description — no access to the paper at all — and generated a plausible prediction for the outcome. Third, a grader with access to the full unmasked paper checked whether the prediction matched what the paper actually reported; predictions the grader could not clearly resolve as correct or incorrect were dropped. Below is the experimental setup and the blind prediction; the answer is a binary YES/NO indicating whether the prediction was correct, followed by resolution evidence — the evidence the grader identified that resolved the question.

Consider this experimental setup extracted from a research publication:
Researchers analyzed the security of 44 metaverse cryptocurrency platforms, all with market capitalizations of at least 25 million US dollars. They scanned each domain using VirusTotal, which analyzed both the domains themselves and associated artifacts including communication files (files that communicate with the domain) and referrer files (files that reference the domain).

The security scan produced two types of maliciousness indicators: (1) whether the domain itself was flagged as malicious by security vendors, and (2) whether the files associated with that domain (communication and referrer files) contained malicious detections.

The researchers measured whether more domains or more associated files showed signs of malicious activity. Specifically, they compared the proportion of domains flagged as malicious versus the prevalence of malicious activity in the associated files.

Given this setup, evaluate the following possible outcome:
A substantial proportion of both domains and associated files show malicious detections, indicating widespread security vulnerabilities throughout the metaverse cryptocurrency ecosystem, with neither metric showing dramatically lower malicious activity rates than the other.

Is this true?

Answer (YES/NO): NO